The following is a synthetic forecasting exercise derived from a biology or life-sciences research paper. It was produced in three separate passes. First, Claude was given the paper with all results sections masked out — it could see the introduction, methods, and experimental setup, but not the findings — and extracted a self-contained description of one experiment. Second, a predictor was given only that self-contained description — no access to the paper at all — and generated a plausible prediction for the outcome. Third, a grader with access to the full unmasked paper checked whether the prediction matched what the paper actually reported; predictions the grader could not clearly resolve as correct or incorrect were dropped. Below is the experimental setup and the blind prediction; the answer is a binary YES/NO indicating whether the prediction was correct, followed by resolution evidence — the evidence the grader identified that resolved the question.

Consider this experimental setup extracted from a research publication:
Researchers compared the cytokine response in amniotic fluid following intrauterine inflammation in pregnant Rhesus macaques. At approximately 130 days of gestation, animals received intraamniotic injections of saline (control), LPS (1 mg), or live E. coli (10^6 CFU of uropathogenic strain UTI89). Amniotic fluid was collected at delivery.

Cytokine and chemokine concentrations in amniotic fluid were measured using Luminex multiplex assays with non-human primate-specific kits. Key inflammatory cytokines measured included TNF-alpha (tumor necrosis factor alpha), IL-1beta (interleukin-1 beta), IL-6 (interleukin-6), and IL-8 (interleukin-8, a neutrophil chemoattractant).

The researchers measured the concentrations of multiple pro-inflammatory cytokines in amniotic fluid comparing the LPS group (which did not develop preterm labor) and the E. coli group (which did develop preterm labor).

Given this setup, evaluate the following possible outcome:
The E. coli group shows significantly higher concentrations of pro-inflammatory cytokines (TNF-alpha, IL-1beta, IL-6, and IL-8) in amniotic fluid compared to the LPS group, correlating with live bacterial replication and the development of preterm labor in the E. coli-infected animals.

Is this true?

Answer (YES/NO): NO